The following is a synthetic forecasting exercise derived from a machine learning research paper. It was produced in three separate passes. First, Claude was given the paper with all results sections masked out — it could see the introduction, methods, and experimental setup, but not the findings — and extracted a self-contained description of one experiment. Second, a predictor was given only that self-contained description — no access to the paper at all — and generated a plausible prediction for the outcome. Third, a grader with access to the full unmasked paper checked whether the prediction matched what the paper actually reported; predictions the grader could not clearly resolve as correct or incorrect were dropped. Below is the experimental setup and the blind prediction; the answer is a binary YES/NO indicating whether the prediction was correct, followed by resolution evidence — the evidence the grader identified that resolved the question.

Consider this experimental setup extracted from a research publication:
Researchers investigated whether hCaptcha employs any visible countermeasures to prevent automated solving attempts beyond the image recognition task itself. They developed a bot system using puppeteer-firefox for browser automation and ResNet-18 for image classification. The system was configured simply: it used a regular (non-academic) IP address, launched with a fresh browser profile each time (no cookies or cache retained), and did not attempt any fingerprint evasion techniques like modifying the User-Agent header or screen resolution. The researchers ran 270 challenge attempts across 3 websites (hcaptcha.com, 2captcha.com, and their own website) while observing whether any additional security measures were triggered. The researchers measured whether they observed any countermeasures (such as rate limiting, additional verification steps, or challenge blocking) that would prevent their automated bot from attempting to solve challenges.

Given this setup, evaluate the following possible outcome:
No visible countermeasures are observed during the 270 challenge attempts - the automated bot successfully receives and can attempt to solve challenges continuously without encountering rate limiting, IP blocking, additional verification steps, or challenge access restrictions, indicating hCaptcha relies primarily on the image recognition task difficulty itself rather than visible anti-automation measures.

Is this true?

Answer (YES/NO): YES